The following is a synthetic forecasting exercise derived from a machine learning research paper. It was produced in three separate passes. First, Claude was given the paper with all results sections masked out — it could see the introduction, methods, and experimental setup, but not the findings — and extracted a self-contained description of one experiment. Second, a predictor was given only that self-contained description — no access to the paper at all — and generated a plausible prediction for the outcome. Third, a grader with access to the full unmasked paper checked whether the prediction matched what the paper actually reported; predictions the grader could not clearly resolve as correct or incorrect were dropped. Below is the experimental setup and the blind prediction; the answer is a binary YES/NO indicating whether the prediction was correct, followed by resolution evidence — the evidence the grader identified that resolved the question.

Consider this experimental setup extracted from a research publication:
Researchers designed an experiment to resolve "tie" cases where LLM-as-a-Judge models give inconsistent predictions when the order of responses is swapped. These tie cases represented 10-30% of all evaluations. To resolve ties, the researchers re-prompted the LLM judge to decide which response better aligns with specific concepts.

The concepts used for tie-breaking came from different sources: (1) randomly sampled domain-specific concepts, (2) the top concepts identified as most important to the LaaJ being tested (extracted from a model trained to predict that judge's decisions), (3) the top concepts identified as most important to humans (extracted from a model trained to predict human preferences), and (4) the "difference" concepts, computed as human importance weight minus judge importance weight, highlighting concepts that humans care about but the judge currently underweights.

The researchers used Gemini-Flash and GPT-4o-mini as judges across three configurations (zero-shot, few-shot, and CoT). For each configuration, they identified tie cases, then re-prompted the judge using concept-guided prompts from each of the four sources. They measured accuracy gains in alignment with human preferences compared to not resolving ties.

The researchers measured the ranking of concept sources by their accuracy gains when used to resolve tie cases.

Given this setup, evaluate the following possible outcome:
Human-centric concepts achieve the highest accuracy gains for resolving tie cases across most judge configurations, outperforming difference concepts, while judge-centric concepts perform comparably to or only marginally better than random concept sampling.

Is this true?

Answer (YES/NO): NO